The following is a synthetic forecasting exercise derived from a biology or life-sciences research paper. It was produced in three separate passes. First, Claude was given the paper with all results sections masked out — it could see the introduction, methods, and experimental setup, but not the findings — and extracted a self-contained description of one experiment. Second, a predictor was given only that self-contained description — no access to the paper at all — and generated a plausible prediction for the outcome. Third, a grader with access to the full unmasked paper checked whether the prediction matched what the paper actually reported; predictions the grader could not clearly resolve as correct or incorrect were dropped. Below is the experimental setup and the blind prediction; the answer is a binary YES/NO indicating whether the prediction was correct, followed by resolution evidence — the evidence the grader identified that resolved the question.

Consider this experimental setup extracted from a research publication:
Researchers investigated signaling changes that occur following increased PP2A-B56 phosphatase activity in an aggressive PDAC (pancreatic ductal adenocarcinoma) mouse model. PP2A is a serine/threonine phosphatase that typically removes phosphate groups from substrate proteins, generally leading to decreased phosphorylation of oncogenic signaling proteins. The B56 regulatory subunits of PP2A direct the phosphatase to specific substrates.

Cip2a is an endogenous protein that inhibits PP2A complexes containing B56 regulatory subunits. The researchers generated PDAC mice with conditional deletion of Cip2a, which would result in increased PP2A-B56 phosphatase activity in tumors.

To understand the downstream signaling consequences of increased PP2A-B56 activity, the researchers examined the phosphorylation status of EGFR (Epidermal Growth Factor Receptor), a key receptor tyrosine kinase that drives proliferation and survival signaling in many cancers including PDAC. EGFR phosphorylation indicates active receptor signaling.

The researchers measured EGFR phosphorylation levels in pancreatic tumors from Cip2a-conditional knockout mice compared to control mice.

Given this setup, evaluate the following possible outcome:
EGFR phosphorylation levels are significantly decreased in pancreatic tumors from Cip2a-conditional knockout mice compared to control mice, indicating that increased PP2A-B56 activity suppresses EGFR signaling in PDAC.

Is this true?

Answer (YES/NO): NO